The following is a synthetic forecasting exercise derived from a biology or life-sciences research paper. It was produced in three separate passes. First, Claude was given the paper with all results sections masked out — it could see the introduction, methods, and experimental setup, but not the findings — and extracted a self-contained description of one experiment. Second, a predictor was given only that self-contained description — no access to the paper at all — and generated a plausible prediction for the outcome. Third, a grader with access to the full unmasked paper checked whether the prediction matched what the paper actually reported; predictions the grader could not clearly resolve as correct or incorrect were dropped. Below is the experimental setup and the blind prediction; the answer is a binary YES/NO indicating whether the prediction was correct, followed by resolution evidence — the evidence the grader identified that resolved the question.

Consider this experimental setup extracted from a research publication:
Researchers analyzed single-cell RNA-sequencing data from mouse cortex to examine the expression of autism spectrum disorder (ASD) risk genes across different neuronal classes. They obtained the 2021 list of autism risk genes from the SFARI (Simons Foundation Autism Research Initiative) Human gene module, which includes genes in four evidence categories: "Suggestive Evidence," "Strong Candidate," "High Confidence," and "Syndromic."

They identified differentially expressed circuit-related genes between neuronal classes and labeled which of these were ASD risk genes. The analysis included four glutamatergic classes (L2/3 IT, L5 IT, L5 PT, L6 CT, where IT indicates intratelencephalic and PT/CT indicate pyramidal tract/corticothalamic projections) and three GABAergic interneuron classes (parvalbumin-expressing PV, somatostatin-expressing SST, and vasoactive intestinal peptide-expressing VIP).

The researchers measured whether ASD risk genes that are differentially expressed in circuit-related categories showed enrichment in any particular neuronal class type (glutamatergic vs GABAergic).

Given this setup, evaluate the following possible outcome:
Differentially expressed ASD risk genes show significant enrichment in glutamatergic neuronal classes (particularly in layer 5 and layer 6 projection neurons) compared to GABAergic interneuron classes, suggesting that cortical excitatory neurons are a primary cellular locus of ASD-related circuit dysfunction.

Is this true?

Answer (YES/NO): NO